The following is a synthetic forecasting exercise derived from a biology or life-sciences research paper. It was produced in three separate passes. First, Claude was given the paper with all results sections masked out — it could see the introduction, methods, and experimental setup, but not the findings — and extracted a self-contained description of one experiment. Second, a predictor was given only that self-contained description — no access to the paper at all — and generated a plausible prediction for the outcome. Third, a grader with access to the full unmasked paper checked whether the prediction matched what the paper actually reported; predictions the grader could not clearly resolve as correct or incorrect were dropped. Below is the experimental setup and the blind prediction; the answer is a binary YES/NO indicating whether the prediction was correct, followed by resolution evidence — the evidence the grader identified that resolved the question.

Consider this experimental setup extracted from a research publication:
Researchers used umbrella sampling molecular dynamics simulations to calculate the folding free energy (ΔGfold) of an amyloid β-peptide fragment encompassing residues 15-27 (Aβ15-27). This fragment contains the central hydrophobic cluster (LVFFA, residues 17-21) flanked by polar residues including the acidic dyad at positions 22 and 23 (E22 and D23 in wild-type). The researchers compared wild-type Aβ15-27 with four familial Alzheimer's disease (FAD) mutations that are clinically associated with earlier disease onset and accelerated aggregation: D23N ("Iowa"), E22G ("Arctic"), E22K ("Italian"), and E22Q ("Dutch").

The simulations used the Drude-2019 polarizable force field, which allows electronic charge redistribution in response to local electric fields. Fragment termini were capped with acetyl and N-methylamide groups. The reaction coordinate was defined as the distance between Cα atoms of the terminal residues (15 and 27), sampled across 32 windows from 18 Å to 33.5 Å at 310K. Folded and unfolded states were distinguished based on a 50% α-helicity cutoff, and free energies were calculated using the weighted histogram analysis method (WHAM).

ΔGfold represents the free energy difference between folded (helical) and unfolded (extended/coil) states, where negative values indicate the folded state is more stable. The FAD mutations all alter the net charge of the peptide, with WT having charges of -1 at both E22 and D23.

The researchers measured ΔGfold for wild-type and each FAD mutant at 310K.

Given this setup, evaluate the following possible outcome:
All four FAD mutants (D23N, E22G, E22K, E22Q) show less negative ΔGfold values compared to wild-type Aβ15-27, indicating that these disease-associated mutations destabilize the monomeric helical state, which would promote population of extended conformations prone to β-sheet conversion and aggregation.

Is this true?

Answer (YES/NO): NO